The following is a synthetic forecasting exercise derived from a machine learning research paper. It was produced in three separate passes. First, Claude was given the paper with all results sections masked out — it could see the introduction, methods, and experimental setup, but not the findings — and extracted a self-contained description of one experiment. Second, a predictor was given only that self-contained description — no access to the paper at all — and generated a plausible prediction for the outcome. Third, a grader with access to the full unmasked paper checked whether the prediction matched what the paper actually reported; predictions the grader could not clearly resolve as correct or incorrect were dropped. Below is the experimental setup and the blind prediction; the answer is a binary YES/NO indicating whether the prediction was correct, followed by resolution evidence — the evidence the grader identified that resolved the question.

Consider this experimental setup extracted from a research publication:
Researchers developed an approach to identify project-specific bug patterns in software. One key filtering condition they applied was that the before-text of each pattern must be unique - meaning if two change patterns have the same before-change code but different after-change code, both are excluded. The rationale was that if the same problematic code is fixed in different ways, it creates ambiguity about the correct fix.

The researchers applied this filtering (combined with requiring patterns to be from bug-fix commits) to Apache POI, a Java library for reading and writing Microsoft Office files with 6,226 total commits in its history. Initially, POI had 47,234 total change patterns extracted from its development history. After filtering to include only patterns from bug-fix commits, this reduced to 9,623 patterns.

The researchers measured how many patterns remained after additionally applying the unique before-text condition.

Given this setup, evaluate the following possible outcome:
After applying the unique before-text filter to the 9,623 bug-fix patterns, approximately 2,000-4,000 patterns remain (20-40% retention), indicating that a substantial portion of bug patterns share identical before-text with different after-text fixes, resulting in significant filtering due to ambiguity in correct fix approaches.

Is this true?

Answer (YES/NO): YES